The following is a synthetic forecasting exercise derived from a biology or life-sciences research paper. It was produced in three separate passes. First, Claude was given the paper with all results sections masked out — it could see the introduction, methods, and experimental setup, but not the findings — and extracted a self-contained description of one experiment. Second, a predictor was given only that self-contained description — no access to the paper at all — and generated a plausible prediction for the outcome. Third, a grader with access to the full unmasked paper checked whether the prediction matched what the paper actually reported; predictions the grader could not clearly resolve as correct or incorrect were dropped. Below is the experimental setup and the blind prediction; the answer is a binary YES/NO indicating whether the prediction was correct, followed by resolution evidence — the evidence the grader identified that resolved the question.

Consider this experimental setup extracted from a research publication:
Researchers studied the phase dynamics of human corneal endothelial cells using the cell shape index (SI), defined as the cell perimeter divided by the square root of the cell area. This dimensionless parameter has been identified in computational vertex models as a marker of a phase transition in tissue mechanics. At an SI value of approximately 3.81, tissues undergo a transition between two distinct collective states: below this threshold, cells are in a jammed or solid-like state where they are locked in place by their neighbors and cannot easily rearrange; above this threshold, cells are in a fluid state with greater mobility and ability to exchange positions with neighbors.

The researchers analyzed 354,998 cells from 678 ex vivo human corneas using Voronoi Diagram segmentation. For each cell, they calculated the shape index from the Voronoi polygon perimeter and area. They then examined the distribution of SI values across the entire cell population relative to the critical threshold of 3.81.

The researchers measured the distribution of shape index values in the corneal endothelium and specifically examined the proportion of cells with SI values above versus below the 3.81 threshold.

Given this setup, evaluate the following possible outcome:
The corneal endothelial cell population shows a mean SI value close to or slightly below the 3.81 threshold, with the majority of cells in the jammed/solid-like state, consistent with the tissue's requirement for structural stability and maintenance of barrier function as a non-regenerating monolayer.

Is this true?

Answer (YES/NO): NO